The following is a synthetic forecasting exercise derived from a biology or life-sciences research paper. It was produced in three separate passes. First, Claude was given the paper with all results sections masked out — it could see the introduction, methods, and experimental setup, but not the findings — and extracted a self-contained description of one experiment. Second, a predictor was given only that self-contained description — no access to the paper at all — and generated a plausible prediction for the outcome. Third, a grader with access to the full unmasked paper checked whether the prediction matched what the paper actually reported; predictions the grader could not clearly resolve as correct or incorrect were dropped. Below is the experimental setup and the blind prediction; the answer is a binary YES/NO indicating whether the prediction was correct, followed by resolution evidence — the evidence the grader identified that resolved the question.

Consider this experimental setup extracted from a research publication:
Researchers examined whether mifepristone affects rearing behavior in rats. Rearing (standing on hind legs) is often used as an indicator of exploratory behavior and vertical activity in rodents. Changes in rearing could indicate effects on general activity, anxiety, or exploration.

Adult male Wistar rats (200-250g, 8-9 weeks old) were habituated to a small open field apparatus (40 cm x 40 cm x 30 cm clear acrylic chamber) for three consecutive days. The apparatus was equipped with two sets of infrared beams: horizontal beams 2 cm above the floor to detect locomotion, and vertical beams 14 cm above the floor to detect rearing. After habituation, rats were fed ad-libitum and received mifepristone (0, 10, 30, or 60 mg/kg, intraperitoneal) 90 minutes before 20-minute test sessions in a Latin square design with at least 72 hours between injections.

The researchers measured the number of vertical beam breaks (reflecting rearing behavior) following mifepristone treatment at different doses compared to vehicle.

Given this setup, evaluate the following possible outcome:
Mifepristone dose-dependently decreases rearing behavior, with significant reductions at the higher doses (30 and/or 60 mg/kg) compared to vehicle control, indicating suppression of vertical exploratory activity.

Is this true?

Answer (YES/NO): NO